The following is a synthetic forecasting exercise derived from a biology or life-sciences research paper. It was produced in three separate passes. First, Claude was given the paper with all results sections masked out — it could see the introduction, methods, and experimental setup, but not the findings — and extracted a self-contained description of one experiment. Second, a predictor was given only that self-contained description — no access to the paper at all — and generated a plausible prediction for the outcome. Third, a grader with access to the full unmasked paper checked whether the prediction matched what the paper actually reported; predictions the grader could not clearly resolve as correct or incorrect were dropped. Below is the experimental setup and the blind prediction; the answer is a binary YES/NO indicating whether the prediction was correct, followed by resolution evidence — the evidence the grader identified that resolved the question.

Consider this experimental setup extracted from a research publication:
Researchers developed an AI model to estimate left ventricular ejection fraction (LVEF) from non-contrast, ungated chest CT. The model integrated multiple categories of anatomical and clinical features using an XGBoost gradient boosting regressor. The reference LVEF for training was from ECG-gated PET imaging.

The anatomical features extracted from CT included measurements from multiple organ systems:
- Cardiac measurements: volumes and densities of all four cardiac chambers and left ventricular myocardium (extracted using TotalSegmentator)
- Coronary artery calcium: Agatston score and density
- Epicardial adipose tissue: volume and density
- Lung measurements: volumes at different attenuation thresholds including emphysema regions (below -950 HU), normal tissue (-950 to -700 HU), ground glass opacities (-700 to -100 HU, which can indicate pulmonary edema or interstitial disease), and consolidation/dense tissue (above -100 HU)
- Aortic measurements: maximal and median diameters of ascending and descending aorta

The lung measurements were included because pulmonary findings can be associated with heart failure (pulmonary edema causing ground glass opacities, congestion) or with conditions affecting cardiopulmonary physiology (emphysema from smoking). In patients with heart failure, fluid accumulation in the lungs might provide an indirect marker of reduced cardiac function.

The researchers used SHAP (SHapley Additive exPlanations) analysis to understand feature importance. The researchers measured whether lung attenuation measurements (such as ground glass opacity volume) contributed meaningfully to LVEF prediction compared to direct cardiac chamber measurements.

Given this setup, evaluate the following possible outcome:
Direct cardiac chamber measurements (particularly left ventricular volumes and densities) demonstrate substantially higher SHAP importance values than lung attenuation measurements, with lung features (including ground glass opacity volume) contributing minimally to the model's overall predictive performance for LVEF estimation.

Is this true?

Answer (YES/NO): NO